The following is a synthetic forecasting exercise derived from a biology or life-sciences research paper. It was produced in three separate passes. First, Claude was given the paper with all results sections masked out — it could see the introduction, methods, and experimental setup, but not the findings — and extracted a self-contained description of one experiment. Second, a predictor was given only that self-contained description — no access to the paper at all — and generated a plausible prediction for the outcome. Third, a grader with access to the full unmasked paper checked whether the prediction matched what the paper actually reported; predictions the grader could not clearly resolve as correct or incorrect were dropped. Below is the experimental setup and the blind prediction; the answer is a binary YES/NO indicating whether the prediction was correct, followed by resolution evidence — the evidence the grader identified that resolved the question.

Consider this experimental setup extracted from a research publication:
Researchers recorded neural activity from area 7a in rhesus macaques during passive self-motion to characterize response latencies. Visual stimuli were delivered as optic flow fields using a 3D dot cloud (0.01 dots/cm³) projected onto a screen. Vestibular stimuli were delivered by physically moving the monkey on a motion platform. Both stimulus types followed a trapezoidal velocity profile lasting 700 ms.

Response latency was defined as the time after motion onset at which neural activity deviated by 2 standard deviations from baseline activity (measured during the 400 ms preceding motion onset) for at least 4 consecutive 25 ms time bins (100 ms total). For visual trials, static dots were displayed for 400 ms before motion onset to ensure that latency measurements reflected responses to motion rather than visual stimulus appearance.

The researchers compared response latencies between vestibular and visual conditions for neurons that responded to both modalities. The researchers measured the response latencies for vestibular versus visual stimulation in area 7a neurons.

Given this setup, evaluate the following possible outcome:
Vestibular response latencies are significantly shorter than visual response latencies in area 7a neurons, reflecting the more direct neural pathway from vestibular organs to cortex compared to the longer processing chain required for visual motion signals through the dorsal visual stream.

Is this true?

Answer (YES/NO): YES